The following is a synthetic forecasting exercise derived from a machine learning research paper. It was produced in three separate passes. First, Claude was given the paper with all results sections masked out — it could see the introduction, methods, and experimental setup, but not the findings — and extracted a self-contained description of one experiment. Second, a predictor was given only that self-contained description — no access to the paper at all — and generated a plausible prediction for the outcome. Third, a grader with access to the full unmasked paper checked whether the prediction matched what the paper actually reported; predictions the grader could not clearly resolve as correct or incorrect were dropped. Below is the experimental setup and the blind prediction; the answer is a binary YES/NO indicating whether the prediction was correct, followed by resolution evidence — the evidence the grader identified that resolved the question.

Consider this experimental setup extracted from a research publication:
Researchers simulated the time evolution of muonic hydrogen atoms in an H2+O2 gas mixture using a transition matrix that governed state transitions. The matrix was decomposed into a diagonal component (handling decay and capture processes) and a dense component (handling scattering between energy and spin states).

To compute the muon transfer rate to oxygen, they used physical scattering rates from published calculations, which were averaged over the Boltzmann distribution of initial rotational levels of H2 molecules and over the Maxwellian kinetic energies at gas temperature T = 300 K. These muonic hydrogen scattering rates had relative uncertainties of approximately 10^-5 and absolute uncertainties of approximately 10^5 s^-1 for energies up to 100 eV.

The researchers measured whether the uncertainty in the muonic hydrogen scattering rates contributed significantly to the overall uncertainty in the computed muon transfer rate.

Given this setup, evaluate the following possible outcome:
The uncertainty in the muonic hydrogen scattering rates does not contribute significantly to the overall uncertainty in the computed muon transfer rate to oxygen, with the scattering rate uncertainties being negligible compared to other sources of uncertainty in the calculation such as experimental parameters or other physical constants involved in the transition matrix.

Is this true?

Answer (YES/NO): YES